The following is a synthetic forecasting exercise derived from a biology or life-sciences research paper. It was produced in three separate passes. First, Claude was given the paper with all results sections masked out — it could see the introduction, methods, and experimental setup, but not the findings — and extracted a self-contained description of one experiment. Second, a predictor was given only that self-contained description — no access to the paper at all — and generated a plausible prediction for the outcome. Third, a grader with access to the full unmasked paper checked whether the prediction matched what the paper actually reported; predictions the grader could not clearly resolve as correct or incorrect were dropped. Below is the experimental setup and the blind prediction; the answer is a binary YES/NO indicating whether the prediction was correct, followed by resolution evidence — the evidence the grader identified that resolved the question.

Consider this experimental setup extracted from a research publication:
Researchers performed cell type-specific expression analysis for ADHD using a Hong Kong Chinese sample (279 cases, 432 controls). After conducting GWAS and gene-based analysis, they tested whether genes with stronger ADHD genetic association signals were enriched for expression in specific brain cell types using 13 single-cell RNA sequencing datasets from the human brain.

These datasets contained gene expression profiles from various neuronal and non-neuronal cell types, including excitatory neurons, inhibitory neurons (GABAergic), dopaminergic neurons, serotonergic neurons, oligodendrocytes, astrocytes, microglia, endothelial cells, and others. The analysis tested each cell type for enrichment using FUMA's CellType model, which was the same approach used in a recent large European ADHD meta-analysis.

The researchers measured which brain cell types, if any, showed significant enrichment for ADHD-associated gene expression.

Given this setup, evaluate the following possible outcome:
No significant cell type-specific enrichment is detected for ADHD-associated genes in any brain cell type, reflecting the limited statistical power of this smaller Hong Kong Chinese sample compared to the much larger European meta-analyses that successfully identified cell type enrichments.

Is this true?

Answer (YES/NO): YES